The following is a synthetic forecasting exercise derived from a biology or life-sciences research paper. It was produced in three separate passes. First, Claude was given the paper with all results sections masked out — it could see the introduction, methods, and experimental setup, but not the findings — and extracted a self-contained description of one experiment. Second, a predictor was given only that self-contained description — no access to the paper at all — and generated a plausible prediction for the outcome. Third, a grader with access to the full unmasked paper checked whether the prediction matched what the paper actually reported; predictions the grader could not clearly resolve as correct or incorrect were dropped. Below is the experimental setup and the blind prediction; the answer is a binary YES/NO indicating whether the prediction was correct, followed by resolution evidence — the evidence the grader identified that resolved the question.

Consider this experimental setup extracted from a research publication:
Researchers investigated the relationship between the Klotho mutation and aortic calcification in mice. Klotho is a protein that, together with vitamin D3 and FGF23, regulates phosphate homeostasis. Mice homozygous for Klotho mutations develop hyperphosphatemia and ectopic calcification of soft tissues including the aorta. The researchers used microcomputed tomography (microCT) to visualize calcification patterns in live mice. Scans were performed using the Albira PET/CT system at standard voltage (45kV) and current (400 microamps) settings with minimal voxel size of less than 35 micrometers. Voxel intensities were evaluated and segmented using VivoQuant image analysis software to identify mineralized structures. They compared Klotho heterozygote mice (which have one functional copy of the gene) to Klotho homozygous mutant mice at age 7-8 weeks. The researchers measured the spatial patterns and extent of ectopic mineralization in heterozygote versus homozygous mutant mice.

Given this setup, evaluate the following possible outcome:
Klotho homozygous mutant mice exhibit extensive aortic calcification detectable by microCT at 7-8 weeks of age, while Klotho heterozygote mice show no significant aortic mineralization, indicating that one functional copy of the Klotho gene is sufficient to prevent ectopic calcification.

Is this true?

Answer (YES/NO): YES